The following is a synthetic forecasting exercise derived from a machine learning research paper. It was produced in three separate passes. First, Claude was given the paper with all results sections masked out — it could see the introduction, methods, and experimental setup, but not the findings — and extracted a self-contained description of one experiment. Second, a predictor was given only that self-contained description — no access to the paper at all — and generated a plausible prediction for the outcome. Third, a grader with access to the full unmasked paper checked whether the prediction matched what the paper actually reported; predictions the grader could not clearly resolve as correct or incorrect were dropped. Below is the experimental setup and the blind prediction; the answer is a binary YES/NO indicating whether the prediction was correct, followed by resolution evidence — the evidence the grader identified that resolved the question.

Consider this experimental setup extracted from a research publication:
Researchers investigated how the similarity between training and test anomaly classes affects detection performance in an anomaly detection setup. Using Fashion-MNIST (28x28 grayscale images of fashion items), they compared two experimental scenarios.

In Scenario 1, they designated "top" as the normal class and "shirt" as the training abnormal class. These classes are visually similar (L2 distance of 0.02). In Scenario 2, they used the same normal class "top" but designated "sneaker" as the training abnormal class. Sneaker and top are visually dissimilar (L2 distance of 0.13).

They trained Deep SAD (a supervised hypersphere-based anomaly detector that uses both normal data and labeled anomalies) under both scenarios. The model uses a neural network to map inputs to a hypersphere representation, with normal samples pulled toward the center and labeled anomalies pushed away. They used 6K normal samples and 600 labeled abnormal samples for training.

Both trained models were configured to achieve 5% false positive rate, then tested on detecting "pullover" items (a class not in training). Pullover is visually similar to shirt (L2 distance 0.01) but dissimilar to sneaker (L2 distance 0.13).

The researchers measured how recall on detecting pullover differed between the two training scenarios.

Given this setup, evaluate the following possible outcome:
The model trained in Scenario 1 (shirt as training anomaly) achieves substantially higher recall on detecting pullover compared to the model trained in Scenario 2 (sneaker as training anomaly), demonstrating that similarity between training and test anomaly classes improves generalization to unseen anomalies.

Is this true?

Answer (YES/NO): YES